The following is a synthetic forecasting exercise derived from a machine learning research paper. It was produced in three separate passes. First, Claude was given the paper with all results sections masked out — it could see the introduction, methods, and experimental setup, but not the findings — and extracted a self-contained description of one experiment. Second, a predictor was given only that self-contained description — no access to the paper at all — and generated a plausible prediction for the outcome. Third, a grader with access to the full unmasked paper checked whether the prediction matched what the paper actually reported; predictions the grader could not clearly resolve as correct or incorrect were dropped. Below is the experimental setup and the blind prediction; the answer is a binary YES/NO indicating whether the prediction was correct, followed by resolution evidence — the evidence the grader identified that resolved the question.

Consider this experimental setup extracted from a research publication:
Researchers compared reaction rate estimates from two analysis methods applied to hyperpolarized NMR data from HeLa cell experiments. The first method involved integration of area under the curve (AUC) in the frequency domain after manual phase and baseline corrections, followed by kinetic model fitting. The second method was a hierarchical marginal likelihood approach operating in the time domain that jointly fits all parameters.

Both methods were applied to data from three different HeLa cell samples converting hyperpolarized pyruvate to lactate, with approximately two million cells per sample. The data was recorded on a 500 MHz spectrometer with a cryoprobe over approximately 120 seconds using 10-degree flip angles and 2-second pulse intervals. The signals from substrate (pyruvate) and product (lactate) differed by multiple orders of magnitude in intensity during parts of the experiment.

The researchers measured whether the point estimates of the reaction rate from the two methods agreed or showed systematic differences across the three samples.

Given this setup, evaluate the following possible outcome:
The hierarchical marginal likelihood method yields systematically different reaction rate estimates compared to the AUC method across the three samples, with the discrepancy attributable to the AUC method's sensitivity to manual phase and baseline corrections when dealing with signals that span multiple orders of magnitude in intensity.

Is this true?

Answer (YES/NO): YES